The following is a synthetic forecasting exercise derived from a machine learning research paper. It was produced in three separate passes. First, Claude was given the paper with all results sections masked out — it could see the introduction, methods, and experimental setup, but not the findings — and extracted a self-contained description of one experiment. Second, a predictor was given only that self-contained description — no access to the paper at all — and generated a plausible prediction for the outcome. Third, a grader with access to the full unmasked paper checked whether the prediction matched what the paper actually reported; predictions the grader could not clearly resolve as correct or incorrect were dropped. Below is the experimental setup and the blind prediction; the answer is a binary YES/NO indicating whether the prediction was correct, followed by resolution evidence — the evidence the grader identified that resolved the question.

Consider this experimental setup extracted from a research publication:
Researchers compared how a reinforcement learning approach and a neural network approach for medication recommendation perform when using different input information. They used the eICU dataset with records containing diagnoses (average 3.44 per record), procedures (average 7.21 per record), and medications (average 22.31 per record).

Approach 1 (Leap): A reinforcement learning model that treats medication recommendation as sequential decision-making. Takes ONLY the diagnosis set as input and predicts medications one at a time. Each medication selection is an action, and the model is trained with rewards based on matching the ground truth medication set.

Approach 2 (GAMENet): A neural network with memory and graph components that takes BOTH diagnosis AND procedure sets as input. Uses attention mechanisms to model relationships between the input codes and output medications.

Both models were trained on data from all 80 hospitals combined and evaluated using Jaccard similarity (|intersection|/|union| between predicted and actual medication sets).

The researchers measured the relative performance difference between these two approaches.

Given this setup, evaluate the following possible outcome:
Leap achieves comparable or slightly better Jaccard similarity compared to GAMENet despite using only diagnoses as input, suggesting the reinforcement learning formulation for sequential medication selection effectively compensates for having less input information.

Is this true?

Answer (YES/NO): NO